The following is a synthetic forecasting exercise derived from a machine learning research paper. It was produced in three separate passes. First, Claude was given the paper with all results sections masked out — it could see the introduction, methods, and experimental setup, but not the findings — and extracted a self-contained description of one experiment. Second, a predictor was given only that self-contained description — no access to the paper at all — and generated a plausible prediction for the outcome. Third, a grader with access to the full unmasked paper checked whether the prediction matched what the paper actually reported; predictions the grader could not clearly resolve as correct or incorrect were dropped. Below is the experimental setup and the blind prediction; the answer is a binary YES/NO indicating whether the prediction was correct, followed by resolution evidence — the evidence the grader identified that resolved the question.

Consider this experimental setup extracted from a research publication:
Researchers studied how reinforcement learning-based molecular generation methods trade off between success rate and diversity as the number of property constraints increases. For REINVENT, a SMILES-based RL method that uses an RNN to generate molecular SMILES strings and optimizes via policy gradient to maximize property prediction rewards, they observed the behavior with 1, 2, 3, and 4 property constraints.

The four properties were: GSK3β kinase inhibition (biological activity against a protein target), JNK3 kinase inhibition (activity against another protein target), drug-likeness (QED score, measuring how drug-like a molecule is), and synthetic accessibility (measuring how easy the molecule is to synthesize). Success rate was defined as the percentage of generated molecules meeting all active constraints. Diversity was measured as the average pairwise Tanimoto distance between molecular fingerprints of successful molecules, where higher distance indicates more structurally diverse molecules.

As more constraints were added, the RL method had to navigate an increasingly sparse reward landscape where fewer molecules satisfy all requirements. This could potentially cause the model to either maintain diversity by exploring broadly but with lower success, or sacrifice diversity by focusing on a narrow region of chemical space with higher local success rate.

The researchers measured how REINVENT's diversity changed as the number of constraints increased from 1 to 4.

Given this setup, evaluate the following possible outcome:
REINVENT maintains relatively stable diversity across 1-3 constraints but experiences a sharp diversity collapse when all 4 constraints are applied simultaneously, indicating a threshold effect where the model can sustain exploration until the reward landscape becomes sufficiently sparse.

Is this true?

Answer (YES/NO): NO